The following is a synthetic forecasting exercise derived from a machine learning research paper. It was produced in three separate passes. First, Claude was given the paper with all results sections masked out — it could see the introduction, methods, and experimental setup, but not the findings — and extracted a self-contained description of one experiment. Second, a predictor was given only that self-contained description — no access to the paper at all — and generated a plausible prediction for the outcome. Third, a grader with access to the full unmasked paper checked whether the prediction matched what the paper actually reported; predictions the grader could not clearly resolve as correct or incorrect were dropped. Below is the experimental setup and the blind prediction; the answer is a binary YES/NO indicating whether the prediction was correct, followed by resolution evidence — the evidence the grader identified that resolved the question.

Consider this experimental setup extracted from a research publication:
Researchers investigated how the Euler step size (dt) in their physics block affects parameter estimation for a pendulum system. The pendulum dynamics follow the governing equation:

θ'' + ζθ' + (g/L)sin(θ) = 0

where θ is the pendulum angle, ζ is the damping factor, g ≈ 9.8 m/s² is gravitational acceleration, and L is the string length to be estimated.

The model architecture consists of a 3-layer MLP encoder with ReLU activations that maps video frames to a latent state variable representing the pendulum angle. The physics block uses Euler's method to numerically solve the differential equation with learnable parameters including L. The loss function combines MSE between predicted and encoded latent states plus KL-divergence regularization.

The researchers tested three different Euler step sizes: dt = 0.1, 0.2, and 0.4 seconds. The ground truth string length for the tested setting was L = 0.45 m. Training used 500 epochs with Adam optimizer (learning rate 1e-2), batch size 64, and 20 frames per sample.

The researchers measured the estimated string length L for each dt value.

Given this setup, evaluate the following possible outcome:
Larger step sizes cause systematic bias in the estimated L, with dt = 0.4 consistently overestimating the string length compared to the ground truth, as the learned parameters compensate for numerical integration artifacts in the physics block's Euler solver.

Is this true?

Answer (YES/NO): NO